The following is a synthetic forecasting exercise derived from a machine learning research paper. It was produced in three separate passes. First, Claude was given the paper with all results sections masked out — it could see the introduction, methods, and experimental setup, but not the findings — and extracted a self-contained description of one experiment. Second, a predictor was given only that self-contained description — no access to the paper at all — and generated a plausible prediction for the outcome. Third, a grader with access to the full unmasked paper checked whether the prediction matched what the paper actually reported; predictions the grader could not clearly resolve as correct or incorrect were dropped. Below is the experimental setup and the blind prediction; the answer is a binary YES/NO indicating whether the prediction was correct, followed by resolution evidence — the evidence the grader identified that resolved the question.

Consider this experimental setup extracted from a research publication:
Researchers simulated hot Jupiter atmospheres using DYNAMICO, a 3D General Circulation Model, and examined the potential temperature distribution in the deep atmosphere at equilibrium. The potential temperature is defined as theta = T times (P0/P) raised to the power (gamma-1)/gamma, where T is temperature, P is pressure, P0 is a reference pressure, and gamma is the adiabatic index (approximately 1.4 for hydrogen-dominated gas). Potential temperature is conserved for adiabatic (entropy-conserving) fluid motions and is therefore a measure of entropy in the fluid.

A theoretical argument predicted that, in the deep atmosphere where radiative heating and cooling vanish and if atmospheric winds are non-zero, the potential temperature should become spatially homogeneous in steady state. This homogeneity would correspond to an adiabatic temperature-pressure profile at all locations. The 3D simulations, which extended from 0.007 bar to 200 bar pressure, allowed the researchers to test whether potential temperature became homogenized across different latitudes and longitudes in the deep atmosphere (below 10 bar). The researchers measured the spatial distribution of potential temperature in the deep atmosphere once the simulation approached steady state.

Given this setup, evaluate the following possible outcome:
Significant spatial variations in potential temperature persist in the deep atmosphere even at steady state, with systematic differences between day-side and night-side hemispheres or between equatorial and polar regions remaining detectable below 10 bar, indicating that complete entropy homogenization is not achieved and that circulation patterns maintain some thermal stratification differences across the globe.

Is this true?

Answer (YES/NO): NO